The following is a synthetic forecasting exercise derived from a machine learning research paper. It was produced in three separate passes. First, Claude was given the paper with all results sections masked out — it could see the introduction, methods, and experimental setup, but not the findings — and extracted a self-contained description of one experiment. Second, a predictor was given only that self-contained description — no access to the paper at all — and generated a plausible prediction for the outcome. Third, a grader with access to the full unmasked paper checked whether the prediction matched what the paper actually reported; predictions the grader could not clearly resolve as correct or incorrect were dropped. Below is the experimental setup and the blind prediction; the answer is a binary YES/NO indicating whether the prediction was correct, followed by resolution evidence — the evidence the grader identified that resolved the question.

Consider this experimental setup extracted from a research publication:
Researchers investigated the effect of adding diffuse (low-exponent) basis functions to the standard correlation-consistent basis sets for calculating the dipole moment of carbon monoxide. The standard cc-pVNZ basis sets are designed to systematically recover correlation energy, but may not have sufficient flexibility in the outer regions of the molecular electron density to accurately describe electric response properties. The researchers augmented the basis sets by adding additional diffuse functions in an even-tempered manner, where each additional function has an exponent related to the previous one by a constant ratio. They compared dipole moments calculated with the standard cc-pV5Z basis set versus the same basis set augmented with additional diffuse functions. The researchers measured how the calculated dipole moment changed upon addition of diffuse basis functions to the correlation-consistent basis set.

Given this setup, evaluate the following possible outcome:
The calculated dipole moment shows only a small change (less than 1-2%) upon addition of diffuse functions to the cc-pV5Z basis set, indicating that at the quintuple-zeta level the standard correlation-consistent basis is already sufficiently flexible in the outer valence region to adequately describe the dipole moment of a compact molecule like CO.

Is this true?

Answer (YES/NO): NO